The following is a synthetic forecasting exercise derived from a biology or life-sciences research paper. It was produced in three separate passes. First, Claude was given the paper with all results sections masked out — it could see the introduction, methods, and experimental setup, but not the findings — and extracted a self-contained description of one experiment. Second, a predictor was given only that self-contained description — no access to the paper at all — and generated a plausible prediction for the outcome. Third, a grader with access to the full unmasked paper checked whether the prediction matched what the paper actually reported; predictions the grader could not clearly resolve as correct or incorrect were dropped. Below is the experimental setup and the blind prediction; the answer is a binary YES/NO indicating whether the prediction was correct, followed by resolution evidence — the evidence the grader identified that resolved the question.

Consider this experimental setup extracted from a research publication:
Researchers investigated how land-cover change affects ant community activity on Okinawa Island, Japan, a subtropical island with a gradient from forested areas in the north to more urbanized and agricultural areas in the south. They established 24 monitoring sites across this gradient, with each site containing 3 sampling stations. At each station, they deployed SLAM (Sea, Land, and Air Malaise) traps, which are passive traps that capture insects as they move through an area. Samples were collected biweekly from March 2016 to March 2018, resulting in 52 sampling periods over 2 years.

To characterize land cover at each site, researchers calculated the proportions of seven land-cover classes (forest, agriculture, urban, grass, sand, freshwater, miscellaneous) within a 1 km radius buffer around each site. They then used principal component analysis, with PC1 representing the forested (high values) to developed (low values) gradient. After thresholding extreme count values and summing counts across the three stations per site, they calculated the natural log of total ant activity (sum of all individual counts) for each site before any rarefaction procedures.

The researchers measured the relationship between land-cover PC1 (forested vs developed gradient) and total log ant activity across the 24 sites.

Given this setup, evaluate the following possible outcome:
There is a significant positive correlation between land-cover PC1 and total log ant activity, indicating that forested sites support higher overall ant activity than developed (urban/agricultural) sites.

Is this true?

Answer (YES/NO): NO